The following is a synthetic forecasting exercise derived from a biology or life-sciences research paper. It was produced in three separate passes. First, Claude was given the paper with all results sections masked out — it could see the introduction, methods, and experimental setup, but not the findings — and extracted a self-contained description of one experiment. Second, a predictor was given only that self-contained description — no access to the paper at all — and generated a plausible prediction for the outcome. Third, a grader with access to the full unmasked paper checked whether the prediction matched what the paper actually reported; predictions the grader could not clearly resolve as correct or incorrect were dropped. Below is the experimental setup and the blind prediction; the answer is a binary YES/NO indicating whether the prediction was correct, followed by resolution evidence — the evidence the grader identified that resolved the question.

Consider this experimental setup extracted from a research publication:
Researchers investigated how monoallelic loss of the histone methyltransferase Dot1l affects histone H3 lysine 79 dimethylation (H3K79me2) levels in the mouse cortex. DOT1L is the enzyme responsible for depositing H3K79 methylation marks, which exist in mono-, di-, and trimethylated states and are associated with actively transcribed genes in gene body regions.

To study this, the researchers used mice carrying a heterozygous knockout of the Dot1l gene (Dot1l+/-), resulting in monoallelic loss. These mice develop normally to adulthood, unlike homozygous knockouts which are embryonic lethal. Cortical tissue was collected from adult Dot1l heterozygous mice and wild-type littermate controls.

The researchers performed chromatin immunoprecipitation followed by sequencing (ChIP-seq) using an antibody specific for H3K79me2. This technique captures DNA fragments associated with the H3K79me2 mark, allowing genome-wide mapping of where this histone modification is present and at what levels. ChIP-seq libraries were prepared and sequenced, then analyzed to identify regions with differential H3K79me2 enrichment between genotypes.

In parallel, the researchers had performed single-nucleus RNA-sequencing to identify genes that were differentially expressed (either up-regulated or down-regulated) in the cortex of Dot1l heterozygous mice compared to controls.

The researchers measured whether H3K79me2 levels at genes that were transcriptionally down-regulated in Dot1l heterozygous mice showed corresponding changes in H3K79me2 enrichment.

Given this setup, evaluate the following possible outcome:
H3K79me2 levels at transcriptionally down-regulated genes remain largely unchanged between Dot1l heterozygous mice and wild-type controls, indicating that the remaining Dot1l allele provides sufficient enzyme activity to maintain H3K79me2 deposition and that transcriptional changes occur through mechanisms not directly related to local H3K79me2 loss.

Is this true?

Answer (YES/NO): NO